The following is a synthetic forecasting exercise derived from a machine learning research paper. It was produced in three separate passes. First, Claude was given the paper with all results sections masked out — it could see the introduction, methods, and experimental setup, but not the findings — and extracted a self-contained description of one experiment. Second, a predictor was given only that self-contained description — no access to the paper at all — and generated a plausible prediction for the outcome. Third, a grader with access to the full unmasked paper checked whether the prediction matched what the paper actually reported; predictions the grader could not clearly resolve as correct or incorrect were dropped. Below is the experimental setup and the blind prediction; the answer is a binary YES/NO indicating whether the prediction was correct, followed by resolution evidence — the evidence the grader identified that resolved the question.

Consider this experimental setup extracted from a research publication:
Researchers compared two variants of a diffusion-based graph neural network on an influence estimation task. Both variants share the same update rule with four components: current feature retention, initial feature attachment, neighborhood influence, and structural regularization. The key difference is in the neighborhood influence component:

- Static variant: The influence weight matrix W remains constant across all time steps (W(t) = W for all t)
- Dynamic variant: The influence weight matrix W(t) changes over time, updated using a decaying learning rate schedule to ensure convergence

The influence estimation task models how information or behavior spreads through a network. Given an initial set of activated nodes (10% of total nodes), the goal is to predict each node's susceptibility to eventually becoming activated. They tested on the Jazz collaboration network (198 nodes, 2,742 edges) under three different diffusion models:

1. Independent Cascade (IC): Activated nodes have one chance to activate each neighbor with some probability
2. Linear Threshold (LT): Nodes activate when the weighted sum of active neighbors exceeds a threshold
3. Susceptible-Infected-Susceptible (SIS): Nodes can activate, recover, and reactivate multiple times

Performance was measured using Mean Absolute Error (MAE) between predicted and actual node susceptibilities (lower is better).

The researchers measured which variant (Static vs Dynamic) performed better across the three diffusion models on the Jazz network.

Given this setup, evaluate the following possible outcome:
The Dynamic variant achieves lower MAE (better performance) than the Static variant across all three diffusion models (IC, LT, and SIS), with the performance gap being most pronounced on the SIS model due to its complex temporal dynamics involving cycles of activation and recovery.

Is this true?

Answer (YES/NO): YES